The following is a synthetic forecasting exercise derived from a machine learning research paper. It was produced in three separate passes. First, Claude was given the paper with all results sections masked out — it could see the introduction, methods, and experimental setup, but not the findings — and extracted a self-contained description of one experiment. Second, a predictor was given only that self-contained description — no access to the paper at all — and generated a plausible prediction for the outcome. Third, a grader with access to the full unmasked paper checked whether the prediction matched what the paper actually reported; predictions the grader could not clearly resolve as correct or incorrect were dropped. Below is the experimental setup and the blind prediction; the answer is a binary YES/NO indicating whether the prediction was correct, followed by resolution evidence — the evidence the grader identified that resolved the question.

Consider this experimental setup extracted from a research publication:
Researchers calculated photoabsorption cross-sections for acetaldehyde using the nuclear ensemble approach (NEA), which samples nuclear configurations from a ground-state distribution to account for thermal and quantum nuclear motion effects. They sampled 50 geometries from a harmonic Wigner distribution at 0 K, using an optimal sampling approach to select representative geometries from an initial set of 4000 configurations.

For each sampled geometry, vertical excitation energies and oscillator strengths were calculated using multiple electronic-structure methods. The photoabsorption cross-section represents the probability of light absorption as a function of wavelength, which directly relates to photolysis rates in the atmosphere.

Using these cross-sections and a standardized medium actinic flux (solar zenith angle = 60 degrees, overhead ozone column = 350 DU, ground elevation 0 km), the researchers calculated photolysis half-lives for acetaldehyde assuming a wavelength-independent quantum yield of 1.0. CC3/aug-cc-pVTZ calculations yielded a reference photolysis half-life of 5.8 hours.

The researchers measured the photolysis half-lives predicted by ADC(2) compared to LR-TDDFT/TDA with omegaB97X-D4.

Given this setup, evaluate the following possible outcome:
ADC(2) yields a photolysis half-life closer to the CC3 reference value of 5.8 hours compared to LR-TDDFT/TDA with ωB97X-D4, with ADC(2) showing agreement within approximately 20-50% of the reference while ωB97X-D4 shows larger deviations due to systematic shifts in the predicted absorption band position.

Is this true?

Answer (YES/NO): YES